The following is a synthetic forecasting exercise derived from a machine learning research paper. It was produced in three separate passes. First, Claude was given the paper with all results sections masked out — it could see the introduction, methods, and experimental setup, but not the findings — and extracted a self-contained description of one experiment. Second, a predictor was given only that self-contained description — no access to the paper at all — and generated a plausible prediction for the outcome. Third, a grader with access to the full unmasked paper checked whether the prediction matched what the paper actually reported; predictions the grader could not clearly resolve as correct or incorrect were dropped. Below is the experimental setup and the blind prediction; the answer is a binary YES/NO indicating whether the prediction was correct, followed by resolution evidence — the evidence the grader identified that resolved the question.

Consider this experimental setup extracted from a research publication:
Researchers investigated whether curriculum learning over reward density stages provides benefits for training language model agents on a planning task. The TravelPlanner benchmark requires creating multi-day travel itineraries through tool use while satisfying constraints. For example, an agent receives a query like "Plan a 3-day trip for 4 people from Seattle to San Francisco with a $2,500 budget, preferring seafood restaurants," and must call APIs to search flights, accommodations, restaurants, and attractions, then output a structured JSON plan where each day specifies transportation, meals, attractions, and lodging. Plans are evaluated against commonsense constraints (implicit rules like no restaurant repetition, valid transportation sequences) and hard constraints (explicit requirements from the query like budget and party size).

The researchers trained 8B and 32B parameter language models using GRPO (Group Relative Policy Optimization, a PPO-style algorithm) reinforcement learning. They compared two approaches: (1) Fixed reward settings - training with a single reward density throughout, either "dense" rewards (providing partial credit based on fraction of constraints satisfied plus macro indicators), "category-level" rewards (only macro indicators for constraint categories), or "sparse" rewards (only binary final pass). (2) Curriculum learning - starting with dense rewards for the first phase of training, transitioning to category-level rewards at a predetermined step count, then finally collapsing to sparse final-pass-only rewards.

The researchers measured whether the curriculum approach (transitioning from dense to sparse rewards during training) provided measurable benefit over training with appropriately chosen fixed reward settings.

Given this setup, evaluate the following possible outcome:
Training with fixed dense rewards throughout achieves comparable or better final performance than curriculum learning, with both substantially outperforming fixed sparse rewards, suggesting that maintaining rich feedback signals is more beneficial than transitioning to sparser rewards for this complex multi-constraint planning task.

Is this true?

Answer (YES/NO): NO